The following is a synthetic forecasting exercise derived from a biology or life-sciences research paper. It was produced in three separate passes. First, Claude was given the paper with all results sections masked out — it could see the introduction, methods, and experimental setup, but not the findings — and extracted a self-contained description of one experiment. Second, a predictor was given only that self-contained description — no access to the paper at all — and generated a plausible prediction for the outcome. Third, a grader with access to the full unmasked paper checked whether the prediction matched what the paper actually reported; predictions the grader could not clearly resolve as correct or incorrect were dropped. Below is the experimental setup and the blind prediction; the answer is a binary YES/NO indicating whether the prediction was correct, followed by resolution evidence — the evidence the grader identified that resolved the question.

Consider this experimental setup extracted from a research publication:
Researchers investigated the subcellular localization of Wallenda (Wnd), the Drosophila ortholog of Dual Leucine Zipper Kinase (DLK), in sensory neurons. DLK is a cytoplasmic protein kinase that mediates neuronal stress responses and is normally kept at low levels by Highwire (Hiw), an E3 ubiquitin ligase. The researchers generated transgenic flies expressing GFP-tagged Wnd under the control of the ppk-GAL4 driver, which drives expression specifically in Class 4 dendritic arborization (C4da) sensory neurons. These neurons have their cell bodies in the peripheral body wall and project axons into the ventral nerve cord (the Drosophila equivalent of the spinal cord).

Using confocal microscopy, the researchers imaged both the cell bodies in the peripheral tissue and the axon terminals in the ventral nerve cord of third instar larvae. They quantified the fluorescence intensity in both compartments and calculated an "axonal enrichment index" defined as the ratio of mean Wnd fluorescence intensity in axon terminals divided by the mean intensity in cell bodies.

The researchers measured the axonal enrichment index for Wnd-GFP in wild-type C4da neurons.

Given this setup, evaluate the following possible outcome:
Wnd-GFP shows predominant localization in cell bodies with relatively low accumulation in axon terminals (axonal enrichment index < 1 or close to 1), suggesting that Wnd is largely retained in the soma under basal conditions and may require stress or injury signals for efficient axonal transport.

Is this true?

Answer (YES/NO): NO